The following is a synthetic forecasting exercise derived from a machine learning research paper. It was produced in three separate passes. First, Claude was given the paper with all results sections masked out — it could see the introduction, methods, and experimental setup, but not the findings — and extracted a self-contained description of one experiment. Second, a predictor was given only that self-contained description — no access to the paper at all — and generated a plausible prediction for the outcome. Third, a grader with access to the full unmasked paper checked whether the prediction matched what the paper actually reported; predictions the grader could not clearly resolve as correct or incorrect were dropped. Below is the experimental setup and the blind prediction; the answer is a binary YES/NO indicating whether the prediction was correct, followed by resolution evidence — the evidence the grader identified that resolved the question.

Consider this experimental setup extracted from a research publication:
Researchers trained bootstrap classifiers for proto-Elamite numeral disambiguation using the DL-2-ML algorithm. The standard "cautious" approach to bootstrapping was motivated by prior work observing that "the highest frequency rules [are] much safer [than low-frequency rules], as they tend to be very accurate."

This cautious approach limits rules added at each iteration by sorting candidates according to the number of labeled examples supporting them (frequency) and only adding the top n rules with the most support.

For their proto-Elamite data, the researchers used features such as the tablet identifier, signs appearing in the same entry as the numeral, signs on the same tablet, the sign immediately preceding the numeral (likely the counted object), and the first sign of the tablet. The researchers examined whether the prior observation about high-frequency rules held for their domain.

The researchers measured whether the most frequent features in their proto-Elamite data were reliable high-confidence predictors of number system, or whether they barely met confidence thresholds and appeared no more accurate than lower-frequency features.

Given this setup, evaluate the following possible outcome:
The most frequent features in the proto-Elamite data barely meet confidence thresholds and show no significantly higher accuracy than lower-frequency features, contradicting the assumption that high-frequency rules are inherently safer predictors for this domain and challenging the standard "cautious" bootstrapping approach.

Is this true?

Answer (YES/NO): YES